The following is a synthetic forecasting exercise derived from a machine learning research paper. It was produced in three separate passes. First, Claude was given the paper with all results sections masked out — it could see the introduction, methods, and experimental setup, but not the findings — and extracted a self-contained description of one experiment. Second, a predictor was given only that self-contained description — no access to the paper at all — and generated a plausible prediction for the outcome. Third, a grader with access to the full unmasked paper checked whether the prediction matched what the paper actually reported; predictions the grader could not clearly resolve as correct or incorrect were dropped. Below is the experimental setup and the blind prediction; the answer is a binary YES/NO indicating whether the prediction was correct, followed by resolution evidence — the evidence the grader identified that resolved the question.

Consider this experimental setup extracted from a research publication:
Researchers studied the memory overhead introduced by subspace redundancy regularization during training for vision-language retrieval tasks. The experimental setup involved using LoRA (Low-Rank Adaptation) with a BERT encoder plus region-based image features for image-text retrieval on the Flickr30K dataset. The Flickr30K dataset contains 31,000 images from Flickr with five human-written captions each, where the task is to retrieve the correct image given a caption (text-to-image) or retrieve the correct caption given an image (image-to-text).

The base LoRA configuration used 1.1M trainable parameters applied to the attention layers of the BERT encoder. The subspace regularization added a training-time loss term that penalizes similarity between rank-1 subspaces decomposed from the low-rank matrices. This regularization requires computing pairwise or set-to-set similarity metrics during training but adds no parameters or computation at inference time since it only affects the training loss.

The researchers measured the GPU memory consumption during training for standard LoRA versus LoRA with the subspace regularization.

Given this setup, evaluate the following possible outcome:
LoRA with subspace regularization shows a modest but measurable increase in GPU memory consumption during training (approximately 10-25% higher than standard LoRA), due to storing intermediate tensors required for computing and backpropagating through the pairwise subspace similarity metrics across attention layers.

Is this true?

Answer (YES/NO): YES